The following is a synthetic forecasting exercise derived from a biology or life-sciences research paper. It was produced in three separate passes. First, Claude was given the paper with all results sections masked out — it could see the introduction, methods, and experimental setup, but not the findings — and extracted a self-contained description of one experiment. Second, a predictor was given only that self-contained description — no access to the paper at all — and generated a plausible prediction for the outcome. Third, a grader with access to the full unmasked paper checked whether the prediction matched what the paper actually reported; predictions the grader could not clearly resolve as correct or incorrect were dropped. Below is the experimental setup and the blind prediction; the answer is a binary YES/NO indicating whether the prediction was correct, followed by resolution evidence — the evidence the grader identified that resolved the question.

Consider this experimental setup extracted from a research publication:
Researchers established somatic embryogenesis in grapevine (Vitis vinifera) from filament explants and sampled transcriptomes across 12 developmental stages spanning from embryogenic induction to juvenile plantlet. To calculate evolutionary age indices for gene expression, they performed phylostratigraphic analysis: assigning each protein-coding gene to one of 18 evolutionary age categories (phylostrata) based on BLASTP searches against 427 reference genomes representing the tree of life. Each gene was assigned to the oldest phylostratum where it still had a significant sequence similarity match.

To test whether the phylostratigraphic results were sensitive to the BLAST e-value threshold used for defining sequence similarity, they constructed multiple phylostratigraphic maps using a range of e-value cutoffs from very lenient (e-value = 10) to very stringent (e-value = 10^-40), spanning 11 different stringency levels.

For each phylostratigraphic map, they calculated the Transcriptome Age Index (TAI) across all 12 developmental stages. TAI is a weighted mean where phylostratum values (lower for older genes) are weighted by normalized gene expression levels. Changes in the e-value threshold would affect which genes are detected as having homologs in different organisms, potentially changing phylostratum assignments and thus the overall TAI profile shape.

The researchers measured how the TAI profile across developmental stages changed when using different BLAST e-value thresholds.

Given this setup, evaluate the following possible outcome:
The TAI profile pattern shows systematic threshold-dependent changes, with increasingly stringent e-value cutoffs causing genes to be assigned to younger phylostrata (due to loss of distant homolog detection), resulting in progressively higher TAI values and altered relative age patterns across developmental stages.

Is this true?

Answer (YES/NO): NO